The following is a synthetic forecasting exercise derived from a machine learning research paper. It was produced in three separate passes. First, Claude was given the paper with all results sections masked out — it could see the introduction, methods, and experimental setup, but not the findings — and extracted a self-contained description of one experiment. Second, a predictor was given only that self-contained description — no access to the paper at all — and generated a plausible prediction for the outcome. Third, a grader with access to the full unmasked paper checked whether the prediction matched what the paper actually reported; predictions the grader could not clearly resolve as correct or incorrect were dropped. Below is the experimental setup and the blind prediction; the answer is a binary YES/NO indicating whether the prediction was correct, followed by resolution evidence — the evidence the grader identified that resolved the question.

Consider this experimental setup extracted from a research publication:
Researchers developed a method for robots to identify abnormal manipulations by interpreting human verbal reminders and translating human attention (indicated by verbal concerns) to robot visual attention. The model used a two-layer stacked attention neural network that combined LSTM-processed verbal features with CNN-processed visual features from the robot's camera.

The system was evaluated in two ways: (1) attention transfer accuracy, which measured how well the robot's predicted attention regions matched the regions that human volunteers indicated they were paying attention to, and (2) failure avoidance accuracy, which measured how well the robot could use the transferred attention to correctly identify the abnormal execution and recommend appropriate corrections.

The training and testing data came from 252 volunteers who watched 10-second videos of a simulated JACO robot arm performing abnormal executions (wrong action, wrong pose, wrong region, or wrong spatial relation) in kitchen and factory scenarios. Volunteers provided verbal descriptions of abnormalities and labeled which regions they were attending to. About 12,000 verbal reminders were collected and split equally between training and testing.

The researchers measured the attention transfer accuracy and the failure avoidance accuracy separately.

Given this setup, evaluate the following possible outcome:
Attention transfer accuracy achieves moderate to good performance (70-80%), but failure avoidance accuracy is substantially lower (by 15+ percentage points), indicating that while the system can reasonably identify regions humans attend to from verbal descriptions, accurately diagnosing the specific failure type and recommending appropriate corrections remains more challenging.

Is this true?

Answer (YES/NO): NO